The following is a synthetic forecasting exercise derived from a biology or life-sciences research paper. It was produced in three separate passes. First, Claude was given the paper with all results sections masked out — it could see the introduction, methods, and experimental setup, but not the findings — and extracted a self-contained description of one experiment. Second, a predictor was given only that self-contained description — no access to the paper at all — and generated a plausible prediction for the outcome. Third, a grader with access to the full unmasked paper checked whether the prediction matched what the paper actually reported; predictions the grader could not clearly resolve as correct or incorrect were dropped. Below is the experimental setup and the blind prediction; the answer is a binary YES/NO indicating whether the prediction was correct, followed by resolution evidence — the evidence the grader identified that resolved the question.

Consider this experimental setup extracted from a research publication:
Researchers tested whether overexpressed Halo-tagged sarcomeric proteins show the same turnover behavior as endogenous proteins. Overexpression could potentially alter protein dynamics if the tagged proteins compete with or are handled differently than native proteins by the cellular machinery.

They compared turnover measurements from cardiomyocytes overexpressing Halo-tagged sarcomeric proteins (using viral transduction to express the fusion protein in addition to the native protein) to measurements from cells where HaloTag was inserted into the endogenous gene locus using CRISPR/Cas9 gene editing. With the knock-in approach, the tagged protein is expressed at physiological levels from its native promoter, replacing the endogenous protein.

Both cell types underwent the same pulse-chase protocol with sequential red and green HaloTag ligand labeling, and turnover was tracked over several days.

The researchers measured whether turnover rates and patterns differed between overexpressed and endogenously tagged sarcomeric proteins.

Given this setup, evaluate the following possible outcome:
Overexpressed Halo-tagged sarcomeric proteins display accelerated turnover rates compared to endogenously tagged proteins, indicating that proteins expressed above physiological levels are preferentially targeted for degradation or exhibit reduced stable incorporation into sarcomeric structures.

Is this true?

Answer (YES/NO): NO